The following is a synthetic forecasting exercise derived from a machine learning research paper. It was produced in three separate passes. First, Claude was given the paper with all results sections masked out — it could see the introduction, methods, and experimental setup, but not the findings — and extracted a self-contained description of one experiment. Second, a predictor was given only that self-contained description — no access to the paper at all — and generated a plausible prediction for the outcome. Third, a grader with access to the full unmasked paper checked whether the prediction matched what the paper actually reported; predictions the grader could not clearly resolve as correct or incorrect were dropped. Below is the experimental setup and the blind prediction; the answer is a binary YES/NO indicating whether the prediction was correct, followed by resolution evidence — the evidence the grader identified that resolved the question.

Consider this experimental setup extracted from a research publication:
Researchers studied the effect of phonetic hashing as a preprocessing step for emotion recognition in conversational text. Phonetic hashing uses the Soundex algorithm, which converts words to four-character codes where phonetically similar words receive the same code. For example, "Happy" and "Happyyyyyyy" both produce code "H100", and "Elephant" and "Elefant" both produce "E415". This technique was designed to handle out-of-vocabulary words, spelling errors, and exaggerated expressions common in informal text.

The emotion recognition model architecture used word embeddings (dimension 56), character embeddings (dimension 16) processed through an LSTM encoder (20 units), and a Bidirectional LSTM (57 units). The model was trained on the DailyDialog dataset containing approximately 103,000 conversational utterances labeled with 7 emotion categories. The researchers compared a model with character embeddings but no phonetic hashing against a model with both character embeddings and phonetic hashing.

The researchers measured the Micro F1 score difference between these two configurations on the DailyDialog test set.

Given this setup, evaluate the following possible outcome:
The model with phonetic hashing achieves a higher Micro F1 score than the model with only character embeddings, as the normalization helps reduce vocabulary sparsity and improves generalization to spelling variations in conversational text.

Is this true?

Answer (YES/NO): YES